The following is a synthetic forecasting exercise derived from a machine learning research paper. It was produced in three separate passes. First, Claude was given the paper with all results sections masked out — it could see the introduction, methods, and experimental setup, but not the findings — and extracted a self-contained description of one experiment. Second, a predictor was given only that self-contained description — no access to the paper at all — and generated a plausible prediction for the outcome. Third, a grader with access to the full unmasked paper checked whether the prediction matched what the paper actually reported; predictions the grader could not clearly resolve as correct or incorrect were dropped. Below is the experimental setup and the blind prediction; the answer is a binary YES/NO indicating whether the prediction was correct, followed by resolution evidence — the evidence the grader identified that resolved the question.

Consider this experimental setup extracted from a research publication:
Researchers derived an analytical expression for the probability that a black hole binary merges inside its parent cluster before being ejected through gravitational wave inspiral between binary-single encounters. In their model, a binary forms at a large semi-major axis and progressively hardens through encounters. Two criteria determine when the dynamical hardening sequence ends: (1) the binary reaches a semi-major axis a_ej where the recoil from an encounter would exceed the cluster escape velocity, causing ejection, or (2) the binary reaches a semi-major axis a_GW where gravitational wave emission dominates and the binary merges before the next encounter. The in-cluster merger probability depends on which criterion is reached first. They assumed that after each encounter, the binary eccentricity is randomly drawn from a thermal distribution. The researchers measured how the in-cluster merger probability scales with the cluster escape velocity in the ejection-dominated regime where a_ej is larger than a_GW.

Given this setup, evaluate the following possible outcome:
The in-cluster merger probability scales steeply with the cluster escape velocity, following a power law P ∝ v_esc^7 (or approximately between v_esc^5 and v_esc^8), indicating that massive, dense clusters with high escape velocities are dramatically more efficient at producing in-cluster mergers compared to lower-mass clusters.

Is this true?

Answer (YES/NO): NO